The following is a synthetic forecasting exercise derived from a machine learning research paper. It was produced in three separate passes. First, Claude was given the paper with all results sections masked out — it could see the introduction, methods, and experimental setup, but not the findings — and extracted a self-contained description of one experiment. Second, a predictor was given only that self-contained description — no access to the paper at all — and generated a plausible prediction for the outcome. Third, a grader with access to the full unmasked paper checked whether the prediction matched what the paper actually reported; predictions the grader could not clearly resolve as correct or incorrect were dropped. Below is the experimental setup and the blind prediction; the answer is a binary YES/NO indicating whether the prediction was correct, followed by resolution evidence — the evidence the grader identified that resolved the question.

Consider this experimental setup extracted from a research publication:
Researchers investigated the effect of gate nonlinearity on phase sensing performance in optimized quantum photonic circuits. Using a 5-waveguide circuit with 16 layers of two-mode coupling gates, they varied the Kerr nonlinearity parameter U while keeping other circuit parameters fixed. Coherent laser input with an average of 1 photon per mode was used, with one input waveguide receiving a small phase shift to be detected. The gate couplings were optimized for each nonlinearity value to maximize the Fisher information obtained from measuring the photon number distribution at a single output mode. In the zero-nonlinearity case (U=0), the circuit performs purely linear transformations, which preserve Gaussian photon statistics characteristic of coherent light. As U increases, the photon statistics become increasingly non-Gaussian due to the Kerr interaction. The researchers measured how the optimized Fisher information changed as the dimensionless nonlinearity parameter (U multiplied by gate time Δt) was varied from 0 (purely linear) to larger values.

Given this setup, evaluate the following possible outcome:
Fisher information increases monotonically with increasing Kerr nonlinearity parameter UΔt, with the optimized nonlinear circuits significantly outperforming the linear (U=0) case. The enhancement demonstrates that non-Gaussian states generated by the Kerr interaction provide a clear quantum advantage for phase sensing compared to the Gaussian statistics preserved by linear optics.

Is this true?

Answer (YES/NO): NO